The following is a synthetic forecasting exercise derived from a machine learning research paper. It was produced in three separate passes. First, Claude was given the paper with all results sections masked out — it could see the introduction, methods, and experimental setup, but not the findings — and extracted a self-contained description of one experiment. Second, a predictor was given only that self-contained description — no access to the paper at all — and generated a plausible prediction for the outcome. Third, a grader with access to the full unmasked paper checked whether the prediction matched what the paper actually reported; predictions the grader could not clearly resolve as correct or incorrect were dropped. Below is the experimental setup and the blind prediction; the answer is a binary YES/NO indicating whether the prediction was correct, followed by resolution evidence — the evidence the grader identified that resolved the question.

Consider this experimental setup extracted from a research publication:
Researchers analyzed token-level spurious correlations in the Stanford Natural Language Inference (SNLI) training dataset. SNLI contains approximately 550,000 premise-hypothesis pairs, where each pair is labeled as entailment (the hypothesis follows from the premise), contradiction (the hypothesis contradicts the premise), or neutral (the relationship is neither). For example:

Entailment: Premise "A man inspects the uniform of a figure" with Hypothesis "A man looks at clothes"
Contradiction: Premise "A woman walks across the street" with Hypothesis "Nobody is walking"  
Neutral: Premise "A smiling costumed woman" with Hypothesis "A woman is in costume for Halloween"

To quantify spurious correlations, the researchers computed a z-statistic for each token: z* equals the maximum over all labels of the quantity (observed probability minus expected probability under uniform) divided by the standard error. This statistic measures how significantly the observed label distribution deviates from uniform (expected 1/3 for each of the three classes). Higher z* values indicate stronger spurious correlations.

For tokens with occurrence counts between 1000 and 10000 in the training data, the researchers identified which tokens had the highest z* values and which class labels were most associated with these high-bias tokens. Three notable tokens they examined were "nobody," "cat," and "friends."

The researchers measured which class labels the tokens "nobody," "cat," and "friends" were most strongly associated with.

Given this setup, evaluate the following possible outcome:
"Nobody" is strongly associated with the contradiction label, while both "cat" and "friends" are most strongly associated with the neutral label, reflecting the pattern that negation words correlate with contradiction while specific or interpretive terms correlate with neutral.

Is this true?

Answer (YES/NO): NO